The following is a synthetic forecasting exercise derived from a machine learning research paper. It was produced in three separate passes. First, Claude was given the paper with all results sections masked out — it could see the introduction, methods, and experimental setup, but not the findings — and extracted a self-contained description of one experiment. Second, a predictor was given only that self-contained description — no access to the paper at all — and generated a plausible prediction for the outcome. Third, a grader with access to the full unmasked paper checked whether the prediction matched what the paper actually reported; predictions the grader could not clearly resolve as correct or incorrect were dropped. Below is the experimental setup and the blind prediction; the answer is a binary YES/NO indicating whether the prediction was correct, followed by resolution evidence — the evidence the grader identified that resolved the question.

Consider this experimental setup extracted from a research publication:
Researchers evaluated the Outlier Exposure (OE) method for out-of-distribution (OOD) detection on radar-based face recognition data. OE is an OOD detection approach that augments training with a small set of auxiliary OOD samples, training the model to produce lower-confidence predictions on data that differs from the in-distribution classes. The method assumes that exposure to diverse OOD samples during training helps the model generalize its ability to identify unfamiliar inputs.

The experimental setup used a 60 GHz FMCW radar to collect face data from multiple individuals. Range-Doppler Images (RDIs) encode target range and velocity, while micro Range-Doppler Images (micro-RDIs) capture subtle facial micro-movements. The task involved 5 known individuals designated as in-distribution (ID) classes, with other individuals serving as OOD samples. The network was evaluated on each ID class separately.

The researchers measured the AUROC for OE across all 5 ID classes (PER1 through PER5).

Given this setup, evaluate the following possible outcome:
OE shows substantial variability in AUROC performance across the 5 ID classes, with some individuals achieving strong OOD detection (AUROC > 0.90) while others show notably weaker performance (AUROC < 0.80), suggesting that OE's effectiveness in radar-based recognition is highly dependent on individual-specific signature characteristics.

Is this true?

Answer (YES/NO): NO